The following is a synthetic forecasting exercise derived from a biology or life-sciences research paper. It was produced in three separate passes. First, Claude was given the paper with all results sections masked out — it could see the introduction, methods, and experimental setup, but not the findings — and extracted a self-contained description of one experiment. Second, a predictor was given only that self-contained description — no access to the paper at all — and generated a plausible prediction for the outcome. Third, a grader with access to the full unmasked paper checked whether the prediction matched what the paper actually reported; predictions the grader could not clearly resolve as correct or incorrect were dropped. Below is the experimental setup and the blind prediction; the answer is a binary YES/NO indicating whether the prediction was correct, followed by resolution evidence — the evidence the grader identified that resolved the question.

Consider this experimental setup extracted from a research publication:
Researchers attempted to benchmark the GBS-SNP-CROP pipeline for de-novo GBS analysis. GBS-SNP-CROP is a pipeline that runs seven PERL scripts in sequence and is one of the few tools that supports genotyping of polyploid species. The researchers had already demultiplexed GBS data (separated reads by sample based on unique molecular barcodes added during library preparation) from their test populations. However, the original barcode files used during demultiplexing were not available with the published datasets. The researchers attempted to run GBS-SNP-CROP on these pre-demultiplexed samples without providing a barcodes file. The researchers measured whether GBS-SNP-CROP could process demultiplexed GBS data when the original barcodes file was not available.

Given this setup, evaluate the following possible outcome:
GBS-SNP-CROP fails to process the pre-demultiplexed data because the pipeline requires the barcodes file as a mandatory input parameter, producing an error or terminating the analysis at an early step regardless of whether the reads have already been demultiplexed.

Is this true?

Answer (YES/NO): YES